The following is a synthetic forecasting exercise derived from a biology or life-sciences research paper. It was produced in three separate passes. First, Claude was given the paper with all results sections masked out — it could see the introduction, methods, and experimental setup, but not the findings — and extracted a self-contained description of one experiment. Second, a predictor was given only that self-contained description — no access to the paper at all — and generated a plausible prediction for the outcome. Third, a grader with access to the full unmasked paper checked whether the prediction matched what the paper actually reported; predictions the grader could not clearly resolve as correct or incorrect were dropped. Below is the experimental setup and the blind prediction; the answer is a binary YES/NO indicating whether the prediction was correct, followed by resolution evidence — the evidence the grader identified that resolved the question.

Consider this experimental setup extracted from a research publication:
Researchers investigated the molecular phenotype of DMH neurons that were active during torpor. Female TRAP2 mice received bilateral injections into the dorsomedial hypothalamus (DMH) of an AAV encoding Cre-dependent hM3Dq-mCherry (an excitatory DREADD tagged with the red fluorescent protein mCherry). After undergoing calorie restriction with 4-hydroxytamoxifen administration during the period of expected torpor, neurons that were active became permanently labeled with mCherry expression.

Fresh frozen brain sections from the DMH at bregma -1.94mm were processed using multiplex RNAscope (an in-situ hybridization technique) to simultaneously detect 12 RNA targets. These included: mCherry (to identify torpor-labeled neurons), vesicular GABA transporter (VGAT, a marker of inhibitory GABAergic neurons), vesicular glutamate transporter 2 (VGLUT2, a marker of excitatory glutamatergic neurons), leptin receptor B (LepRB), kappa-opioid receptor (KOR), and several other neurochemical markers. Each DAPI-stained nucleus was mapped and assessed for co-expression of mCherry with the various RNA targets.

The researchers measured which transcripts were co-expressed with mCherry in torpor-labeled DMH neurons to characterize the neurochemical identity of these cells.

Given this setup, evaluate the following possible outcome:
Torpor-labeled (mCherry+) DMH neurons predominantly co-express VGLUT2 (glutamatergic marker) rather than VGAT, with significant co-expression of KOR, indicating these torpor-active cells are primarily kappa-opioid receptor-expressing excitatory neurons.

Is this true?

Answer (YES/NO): NO